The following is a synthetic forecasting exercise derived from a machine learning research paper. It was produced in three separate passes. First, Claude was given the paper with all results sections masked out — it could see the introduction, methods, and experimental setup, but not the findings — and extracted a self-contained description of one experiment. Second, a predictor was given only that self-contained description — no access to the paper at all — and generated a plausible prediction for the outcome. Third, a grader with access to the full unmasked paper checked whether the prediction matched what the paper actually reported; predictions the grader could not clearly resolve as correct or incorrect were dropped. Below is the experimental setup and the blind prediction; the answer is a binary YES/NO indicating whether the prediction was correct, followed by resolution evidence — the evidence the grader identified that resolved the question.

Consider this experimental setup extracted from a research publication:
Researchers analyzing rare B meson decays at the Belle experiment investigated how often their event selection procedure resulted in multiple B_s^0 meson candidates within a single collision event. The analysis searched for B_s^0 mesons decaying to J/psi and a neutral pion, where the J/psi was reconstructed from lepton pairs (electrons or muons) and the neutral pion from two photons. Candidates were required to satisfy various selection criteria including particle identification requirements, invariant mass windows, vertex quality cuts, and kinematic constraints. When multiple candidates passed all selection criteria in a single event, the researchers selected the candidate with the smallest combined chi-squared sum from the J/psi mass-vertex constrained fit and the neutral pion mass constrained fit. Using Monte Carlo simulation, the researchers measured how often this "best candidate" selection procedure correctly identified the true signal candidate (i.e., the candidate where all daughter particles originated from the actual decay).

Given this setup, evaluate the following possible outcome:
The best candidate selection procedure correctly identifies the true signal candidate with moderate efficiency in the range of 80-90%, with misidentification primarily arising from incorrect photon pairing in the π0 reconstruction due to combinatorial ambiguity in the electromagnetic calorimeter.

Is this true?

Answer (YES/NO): NO